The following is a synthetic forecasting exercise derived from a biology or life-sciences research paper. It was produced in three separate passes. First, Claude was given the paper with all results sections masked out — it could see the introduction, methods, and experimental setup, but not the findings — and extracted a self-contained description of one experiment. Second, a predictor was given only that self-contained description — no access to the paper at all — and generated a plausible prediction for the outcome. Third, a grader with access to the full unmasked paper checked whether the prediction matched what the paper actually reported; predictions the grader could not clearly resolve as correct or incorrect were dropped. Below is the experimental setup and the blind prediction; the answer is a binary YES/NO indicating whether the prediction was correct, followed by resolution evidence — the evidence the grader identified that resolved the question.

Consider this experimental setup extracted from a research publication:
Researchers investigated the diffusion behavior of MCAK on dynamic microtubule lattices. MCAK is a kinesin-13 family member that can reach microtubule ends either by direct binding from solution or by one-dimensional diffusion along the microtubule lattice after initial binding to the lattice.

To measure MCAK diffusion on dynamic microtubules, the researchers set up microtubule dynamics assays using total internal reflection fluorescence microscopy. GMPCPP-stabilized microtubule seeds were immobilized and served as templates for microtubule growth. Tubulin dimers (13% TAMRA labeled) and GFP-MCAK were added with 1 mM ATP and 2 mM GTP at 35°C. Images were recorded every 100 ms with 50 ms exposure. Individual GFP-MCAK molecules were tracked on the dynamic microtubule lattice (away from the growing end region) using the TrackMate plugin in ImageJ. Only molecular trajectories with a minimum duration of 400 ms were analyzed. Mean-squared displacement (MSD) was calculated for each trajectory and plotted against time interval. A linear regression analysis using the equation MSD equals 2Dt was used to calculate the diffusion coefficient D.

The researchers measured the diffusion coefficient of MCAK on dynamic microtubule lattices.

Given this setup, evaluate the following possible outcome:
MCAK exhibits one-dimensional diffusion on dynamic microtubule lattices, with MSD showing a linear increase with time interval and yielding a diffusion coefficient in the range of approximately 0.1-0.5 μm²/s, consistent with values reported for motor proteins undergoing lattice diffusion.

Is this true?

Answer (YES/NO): NO